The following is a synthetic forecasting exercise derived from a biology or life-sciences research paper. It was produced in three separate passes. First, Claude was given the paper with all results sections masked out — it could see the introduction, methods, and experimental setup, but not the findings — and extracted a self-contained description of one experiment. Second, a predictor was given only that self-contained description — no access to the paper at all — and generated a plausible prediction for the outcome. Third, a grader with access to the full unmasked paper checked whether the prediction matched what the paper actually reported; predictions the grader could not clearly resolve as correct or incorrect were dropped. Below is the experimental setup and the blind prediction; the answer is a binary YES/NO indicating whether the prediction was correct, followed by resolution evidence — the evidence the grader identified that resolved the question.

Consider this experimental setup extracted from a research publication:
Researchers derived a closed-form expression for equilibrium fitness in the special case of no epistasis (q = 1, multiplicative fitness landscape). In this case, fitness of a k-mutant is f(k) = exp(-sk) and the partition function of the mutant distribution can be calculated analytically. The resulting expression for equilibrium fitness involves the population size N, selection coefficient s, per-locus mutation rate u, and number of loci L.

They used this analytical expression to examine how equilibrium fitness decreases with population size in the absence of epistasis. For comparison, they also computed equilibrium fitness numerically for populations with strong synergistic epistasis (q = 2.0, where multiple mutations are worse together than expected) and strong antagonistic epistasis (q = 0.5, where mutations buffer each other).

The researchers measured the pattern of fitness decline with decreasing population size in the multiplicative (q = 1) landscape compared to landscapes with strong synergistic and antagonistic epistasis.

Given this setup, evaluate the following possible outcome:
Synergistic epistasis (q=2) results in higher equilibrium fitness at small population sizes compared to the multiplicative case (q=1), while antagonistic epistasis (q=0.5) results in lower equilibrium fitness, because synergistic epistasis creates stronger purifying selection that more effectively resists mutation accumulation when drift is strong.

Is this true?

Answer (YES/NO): NO